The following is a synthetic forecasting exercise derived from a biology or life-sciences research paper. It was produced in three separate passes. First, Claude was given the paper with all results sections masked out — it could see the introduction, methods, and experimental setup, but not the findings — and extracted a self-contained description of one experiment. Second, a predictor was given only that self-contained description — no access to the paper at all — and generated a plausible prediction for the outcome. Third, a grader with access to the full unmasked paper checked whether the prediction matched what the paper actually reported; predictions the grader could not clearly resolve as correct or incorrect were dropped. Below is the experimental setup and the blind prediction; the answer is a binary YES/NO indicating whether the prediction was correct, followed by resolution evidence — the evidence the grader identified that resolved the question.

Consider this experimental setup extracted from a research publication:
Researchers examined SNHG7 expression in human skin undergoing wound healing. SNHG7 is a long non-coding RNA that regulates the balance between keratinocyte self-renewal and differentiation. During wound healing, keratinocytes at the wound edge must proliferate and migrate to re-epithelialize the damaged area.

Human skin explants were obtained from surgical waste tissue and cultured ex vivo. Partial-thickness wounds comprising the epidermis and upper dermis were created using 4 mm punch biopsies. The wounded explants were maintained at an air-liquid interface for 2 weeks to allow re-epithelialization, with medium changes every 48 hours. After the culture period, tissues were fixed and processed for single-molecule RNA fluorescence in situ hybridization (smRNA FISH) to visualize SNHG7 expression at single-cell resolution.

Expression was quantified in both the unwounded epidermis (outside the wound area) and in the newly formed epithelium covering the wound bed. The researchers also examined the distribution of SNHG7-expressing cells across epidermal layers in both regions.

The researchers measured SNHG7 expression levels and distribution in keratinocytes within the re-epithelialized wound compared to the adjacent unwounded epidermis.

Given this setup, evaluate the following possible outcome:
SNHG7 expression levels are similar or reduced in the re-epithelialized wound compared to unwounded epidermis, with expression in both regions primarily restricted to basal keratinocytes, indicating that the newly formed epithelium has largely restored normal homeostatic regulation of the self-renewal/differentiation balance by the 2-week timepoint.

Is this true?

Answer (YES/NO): NO